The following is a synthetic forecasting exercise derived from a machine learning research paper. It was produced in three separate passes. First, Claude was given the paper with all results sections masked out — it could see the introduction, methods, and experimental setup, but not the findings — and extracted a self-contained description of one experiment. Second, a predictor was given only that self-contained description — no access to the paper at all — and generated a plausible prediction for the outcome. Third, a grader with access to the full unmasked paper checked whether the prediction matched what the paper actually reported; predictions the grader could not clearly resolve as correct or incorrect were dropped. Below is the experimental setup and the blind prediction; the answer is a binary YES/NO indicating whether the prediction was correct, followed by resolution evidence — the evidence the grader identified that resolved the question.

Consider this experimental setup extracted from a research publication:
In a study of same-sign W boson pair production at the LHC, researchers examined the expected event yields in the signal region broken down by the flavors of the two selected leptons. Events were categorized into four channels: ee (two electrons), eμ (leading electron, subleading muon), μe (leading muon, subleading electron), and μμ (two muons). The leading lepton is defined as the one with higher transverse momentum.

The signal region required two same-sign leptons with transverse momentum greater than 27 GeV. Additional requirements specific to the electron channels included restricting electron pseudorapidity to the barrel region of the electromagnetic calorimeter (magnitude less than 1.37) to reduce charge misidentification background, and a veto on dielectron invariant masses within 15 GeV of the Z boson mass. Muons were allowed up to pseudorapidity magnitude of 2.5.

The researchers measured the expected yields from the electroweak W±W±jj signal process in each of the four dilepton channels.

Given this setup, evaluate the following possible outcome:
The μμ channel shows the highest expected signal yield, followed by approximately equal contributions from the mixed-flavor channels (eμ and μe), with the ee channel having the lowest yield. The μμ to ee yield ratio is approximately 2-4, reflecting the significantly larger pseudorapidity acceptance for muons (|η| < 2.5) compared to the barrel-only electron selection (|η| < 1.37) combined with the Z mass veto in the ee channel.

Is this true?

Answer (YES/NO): YES